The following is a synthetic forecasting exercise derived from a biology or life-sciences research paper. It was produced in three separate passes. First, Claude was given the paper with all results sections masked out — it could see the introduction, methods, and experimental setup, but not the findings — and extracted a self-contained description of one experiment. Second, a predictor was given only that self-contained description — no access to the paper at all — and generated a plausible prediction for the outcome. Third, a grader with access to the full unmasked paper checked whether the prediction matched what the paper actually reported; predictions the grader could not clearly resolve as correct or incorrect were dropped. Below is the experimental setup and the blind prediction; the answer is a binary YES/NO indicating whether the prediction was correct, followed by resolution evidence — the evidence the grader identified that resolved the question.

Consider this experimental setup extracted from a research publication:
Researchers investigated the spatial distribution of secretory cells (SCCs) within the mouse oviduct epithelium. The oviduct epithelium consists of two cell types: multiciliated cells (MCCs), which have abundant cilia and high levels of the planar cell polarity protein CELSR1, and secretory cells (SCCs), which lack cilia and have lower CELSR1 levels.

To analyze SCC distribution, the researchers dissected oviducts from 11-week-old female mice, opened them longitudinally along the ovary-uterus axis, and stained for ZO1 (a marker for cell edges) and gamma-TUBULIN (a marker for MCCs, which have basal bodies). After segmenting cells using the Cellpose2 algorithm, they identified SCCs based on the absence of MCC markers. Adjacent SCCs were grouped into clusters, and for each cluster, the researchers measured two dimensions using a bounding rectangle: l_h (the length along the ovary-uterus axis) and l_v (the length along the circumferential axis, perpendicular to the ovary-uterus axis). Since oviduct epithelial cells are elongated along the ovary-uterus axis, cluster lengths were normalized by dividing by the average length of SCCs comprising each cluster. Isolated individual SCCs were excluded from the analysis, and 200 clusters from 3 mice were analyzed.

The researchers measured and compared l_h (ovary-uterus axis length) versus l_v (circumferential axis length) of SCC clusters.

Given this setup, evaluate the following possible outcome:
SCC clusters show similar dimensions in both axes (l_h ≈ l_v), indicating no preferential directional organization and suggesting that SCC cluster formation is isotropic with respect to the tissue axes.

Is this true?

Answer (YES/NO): NO